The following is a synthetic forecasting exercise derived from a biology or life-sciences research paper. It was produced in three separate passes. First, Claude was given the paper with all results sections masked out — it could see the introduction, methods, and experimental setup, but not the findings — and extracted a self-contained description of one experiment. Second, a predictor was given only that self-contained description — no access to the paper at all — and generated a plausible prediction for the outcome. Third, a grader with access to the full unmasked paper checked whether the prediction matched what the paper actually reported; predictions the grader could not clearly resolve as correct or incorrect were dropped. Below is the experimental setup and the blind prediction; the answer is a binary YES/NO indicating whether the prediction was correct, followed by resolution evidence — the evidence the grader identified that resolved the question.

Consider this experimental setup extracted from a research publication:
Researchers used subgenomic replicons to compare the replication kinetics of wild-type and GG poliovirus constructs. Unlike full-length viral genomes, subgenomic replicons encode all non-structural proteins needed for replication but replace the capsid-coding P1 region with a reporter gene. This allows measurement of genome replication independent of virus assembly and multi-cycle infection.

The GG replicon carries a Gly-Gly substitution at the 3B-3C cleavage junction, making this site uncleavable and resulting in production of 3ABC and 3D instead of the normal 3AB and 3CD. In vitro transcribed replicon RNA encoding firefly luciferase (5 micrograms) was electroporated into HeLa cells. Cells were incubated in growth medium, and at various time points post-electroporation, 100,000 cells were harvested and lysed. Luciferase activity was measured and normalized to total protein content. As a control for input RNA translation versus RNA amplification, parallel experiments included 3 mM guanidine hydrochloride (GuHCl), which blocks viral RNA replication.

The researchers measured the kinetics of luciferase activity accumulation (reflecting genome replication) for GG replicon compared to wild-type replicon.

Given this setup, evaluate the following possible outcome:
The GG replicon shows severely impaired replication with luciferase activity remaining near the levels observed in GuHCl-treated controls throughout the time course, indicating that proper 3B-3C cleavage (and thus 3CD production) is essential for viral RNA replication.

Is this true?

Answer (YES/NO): NO